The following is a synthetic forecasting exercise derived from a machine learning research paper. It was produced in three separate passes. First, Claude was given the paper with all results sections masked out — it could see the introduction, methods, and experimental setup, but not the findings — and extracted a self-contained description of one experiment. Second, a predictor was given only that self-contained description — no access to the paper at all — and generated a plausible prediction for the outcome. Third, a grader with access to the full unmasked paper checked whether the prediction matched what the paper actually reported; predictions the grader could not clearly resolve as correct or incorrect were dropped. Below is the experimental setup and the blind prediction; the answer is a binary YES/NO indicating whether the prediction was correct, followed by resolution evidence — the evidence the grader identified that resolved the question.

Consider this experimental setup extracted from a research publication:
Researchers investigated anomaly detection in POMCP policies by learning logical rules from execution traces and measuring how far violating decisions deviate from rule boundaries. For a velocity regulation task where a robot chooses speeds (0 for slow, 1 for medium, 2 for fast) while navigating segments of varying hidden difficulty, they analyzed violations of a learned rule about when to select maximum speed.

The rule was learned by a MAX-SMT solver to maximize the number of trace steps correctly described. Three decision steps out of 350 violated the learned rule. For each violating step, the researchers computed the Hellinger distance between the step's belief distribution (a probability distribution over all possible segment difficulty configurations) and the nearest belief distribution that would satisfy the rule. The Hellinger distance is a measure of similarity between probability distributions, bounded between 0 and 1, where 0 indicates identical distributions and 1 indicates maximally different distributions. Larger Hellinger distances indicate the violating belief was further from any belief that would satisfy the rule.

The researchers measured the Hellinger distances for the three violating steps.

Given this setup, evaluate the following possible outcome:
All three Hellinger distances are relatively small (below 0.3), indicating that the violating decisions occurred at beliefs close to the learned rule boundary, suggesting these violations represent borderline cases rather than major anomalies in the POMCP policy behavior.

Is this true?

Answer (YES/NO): NO